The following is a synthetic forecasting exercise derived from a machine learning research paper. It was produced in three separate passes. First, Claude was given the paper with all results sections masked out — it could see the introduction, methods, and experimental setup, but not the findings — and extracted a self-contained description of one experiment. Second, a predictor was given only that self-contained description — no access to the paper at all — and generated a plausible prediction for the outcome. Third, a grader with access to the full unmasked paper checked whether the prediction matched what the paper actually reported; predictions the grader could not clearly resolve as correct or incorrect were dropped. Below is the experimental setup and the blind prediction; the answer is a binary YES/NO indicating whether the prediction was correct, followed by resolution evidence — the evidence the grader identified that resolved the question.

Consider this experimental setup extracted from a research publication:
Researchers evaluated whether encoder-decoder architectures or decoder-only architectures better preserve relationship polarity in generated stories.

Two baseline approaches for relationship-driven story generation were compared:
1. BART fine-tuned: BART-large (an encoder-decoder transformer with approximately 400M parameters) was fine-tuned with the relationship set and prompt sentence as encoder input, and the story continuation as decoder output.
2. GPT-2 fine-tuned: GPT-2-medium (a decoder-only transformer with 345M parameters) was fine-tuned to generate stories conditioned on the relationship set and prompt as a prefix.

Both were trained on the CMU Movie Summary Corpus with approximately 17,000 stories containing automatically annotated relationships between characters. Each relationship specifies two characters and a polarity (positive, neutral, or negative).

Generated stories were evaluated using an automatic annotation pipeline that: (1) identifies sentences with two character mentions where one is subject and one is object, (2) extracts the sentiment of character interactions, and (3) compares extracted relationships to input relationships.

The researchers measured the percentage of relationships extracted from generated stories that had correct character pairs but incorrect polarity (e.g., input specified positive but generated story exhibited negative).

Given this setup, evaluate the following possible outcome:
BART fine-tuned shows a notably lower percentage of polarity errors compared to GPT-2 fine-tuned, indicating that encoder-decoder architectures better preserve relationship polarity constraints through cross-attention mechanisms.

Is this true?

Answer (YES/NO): NO